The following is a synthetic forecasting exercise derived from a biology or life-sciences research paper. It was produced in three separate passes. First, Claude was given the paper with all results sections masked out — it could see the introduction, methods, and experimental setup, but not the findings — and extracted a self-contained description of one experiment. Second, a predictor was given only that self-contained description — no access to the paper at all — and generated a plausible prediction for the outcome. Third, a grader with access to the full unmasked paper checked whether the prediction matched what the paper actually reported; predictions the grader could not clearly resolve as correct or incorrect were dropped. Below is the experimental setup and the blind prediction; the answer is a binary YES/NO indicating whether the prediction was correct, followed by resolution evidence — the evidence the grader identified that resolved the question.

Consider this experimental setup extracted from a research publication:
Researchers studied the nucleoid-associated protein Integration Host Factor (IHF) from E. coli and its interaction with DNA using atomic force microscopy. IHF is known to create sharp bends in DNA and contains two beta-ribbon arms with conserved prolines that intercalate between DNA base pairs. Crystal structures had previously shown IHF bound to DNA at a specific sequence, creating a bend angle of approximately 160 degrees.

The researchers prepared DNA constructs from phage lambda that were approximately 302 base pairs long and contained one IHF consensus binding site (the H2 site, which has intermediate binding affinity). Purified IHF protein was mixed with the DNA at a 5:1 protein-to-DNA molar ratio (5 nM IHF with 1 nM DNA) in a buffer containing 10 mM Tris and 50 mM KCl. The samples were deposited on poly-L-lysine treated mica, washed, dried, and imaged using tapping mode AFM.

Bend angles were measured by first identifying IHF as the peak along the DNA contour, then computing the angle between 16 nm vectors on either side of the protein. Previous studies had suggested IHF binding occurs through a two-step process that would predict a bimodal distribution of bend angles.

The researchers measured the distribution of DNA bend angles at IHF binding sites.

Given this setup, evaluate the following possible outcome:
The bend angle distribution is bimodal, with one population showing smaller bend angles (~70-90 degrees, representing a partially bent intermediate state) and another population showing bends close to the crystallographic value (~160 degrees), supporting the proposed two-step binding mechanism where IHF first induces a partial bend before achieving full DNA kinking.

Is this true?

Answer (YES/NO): NO